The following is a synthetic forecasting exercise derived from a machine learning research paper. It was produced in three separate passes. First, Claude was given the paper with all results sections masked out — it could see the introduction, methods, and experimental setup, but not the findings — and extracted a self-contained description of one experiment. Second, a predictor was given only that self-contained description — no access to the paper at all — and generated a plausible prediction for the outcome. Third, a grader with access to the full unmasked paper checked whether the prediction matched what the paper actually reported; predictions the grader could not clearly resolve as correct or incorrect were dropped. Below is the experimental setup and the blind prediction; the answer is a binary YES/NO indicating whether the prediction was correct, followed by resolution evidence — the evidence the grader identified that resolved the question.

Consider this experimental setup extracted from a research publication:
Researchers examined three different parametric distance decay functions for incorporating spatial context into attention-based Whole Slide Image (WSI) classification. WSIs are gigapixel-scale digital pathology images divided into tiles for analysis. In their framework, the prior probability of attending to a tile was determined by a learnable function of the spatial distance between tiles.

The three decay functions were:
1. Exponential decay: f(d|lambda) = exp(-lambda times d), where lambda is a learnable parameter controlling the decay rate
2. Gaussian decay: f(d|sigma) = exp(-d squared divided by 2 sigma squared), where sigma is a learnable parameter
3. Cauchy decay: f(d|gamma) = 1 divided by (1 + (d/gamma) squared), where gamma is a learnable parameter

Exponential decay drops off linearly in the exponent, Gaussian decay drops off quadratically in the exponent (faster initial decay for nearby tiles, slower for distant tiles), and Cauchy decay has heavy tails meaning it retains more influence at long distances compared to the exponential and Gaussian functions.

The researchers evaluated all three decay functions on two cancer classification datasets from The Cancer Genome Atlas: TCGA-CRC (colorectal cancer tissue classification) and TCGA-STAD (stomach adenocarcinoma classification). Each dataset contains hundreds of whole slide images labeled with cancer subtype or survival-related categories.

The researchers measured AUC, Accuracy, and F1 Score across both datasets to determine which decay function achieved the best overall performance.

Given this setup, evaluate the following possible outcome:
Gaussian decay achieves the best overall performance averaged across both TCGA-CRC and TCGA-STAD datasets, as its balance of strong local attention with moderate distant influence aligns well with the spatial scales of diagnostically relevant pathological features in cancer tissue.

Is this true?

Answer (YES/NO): NO